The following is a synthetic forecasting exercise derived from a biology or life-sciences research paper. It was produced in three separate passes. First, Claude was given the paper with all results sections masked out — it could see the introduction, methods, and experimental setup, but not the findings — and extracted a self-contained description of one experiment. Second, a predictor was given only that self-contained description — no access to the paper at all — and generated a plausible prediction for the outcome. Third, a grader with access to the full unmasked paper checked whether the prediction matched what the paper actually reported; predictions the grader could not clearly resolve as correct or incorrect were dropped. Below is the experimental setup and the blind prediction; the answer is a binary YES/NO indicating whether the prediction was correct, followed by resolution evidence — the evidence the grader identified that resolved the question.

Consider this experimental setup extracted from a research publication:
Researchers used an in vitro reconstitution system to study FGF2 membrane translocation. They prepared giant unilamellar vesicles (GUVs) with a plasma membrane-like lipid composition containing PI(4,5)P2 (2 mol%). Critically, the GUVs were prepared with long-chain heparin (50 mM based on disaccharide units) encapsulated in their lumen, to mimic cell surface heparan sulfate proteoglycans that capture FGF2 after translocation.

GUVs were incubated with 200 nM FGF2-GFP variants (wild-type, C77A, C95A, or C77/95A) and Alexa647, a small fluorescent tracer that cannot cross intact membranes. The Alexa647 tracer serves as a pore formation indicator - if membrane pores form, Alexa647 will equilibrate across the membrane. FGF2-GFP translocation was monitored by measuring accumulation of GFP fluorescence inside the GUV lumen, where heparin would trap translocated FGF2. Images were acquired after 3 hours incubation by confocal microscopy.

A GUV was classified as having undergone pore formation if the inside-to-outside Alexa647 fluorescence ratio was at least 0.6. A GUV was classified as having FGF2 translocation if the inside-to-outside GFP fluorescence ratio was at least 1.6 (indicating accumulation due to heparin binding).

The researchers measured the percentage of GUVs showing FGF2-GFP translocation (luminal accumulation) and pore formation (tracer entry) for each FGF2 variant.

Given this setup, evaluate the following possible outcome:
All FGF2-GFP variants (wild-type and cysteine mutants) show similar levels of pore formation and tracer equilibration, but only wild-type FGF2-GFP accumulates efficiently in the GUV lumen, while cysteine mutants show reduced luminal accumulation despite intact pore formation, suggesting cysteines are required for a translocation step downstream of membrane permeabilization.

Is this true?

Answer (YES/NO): NO